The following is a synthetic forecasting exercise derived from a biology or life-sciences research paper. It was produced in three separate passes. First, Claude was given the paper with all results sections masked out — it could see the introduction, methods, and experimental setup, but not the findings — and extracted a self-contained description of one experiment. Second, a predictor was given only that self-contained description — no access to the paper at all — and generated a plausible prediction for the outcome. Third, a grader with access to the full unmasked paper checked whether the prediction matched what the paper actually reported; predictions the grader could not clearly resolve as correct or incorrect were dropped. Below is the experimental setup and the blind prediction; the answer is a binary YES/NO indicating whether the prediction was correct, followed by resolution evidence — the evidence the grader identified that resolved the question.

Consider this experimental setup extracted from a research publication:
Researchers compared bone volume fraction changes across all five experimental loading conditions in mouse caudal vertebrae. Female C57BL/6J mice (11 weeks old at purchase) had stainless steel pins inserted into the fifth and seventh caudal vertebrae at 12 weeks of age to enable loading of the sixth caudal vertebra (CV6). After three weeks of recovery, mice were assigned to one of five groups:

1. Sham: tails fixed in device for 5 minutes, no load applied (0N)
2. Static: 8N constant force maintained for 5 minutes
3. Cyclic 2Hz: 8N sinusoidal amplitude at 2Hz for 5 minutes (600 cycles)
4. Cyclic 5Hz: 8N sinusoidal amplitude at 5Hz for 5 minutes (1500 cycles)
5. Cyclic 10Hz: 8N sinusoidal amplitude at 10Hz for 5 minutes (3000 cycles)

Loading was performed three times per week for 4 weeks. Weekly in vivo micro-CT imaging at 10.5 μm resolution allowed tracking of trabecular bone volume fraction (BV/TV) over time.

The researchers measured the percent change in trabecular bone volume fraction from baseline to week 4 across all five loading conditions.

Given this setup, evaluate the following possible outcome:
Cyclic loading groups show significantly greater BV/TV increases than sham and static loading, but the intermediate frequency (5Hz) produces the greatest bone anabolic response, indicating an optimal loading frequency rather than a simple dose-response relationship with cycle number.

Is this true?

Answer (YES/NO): NO